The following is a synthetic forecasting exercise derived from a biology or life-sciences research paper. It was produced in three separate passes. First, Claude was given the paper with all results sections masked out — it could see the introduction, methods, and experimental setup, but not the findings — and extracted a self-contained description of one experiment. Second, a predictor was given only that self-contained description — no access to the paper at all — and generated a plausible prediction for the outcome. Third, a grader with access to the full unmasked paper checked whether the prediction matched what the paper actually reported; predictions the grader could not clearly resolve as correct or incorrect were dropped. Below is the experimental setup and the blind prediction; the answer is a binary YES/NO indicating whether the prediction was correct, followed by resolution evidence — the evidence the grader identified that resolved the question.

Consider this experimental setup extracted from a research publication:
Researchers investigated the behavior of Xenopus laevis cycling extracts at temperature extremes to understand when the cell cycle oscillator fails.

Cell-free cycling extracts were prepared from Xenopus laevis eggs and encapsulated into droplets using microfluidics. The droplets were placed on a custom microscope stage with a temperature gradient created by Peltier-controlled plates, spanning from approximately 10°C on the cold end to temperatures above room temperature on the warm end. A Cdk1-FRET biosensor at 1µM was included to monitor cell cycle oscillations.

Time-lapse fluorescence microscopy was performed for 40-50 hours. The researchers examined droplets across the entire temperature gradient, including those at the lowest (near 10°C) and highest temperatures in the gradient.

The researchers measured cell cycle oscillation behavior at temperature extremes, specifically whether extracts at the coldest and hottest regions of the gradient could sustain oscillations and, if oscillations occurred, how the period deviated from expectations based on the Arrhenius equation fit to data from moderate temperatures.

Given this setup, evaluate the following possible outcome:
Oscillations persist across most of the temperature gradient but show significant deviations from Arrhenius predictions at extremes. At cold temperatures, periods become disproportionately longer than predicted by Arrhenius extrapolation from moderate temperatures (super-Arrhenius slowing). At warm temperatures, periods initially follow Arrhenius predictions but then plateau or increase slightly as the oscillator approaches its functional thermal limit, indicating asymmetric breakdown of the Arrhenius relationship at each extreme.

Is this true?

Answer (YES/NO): NO